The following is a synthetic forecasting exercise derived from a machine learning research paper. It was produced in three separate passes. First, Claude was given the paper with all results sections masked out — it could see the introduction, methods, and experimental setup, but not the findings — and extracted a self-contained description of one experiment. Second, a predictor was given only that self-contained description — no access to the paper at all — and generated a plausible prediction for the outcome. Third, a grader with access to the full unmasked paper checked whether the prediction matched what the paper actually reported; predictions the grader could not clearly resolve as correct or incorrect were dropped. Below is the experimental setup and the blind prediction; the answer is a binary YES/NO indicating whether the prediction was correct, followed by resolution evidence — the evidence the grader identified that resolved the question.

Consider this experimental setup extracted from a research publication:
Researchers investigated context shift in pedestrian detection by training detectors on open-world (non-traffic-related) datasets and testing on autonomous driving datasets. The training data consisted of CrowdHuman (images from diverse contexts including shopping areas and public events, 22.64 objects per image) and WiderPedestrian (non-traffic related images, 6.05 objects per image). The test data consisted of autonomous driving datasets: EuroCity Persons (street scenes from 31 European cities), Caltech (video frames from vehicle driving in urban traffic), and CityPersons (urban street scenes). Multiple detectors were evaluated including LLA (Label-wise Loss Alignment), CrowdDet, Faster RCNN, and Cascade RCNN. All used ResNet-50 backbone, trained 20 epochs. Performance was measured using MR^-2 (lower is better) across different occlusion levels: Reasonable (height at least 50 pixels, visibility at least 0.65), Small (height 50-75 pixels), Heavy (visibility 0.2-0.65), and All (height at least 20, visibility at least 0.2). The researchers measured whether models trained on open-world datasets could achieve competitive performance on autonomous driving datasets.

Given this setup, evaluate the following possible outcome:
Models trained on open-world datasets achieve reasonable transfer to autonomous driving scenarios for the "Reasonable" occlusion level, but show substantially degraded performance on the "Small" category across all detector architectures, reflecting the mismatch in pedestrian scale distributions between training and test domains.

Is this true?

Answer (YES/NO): NO